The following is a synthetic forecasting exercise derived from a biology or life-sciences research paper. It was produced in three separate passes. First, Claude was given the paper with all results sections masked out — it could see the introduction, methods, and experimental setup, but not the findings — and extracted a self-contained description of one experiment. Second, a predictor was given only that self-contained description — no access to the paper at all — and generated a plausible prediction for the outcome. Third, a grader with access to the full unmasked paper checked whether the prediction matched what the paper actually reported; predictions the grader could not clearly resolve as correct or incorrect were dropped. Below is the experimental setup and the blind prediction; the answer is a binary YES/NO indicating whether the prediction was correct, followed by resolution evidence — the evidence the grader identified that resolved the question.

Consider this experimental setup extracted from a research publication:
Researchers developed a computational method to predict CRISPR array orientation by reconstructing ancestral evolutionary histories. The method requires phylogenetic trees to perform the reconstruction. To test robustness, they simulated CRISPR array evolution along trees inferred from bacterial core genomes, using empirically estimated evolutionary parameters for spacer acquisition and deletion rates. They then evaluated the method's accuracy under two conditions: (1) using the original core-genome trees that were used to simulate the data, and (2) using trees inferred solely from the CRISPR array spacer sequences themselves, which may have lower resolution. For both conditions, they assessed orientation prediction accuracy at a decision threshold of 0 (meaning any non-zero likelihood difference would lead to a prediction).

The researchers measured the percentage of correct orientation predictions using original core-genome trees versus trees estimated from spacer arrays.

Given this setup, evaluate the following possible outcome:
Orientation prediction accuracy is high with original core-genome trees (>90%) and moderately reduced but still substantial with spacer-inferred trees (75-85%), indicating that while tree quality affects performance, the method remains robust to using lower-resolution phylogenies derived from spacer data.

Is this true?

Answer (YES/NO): NO